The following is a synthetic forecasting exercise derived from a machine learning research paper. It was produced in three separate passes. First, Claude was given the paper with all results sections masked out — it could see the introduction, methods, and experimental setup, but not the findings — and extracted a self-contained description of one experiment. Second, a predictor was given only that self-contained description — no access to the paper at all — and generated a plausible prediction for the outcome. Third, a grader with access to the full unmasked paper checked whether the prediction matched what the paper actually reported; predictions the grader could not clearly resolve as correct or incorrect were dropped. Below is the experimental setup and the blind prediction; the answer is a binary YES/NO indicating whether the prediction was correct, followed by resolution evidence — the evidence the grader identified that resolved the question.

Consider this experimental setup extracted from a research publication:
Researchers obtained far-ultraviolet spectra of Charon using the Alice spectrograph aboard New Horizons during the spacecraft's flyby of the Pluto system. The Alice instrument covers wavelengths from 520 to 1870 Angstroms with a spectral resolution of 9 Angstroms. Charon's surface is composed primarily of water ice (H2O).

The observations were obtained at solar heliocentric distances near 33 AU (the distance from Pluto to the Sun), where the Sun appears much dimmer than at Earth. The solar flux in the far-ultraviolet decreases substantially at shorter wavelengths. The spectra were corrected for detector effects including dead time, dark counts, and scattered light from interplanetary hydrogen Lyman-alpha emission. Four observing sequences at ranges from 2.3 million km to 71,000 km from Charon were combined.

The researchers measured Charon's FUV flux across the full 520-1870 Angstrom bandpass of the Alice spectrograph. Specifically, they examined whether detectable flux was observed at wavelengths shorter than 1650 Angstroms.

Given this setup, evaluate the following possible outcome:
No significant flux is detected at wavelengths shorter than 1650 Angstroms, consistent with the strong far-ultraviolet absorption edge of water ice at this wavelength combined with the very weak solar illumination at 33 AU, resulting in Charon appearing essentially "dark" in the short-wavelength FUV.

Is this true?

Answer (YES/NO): YES